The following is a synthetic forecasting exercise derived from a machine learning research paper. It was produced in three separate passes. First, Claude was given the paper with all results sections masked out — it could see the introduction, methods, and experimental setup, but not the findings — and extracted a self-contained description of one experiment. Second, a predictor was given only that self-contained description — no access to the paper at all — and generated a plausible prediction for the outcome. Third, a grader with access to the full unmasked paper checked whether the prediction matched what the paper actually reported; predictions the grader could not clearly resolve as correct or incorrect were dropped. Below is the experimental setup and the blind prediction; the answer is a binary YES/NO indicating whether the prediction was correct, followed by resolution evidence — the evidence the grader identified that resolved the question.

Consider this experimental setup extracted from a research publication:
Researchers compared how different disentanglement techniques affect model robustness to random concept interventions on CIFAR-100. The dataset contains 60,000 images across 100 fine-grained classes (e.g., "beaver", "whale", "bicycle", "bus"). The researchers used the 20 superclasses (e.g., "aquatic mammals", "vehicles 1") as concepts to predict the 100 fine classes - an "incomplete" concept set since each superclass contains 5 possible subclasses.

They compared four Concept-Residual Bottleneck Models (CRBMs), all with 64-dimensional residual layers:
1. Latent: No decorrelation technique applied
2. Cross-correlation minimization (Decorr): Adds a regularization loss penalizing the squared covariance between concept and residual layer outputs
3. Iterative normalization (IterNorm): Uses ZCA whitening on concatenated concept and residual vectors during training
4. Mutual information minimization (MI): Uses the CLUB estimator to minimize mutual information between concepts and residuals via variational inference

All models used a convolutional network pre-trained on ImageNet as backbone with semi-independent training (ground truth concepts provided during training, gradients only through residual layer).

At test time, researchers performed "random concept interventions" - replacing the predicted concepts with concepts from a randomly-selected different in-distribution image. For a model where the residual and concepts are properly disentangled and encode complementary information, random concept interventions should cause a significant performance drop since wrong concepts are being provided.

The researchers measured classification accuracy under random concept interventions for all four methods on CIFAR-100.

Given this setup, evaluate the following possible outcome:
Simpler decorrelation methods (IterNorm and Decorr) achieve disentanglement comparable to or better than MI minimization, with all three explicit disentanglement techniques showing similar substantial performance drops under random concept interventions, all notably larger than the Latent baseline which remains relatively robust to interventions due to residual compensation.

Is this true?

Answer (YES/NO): NO